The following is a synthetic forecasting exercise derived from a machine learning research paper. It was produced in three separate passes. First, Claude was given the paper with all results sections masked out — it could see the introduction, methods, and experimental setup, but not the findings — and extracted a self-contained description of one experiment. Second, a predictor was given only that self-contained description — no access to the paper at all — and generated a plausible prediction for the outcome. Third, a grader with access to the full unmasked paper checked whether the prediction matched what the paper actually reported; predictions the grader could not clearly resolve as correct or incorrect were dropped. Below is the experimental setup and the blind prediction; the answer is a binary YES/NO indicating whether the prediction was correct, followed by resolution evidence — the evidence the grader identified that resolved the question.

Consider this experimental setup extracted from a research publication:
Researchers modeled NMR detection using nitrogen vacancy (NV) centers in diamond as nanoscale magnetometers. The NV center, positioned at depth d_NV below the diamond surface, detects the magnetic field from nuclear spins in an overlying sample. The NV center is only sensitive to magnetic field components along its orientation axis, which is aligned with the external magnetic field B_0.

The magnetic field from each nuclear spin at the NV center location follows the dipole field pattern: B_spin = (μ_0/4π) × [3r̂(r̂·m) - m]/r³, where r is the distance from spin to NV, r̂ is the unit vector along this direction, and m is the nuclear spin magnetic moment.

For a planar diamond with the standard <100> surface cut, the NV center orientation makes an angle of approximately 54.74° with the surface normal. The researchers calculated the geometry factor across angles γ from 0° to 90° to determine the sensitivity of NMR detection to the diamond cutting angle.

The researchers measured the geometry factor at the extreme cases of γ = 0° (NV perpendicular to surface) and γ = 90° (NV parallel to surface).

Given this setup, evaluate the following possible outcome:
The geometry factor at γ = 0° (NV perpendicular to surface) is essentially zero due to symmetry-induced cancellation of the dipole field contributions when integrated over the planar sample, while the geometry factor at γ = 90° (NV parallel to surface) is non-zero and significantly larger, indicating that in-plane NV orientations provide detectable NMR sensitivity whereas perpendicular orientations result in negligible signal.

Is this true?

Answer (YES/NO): NO